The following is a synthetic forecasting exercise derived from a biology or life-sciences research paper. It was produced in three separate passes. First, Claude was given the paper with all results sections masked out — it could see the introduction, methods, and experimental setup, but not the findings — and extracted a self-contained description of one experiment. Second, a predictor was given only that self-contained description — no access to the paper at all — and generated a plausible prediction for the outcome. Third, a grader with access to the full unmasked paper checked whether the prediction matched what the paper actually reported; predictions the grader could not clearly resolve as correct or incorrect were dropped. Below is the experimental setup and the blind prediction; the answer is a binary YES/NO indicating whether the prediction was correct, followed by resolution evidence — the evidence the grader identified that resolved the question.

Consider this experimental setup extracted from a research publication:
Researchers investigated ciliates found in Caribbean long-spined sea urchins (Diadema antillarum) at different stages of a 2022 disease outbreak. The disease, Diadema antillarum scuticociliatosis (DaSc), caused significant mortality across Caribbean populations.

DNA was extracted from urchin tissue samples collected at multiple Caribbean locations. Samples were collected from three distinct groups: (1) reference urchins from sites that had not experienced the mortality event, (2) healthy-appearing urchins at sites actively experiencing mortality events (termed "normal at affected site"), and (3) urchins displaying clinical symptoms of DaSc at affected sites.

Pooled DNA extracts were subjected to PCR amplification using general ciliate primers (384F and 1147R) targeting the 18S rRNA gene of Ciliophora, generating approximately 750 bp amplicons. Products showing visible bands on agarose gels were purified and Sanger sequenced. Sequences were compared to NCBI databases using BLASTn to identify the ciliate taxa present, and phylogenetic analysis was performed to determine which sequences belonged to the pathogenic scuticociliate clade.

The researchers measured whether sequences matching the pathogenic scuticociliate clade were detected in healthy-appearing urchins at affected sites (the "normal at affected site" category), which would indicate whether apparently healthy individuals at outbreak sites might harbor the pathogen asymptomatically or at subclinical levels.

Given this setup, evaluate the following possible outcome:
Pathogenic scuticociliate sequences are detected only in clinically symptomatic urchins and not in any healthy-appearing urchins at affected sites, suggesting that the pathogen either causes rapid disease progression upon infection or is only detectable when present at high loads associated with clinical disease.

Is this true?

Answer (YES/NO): NO